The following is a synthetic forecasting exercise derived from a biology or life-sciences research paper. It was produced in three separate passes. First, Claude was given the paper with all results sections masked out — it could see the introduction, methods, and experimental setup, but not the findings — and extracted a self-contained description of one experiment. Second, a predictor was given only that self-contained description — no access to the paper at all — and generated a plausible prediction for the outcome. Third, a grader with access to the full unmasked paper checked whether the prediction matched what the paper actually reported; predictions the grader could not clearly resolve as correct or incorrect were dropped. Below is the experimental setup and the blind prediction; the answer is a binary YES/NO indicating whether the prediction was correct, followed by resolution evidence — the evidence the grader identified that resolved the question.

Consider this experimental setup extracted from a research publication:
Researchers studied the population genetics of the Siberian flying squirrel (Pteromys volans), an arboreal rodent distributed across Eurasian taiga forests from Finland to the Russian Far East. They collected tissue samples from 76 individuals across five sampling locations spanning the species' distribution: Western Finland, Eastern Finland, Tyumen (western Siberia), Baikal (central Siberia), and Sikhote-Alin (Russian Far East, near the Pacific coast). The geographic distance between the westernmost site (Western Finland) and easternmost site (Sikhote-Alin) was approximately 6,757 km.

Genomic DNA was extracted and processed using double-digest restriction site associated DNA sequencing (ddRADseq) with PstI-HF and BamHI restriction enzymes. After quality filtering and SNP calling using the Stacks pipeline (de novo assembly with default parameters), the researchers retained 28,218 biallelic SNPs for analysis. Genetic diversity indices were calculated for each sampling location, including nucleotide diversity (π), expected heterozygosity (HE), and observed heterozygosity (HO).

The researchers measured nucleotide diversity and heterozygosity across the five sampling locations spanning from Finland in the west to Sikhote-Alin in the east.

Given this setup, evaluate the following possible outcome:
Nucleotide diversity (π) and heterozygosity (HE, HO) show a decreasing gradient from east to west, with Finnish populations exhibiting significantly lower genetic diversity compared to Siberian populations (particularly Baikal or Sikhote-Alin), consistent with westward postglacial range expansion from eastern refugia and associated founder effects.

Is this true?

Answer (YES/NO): YES